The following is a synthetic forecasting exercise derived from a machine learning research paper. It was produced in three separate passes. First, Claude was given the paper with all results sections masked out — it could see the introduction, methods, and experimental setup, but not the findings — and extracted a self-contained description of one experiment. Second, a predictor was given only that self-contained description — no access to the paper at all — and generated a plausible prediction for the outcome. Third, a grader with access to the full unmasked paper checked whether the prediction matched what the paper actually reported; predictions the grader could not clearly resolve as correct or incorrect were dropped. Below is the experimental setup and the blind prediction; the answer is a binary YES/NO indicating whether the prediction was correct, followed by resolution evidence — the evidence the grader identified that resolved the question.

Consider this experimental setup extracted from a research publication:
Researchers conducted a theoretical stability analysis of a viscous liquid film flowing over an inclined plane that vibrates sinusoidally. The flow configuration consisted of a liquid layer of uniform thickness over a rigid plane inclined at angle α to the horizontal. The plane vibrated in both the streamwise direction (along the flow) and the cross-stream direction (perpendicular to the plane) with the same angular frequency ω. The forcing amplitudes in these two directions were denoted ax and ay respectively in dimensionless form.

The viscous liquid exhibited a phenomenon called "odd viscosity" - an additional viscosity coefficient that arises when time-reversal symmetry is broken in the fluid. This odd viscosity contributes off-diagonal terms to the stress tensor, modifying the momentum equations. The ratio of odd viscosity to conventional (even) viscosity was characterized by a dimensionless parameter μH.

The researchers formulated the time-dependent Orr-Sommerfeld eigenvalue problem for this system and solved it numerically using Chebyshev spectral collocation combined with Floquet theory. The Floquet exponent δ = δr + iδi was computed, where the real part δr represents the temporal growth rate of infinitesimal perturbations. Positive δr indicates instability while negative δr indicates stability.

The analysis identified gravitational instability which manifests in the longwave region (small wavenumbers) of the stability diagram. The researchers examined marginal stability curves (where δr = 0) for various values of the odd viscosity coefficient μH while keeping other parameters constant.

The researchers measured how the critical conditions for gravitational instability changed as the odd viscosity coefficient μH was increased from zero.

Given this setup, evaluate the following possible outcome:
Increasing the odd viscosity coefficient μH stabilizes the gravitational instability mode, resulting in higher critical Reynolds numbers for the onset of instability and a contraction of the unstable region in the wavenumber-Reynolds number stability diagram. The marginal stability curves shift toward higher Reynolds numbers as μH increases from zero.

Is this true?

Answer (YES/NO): YES